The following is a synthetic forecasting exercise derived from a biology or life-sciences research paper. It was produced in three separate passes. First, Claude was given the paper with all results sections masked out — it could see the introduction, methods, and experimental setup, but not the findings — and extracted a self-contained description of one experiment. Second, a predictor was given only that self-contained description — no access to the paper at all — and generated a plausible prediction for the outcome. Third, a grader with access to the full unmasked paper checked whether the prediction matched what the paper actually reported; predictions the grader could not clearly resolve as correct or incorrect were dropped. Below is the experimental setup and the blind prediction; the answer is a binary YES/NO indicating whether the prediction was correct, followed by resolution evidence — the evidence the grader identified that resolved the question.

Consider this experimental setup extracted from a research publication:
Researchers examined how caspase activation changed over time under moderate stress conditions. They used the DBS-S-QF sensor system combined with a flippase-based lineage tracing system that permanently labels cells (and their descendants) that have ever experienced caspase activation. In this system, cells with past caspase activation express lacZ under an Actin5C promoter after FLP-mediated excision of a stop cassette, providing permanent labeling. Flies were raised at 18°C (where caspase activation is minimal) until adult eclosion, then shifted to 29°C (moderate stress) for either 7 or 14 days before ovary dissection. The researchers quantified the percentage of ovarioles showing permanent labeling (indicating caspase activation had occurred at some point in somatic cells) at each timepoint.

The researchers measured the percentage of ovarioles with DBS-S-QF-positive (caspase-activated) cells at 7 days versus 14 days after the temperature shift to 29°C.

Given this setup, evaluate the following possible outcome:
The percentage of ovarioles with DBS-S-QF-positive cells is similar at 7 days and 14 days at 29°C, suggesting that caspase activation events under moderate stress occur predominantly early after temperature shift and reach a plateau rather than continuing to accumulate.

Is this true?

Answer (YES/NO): NO